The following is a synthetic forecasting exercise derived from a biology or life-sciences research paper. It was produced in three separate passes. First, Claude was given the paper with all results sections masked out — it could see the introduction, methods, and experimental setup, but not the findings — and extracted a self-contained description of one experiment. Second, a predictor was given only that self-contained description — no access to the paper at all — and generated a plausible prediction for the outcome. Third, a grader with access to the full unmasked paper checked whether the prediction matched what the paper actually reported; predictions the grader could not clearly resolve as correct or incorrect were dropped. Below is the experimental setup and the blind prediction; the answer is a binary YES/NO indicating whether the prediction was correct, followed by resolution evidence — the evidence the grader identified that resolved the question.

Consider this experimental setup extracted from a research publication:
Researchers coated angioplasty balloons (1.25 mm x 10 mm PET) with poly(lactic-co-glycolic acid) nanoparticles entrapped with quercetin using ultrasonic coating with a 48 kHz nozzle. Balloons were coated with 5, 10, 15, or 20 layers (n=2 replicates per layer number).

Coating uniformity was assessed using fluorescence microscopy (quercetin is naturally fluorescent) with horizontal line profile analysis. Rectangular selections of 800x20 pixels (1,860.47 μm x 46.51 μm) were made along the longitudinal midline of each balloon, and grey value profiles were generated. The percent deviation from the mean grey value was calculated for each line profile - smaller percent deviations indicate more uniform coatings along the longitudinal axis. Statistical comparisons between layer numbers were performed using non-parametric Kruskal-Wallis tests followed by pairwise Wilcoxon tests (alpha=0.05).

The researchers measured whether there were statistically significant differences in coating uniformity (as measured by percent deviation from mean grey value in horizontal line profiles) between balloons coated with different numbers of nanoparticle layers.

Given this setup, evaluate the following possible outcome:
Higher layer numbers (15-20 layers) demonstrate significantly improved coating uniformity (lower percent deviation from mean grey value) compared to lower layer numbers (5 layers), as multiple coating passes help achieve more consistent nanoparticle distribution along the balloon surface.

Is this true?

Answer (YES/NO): NO